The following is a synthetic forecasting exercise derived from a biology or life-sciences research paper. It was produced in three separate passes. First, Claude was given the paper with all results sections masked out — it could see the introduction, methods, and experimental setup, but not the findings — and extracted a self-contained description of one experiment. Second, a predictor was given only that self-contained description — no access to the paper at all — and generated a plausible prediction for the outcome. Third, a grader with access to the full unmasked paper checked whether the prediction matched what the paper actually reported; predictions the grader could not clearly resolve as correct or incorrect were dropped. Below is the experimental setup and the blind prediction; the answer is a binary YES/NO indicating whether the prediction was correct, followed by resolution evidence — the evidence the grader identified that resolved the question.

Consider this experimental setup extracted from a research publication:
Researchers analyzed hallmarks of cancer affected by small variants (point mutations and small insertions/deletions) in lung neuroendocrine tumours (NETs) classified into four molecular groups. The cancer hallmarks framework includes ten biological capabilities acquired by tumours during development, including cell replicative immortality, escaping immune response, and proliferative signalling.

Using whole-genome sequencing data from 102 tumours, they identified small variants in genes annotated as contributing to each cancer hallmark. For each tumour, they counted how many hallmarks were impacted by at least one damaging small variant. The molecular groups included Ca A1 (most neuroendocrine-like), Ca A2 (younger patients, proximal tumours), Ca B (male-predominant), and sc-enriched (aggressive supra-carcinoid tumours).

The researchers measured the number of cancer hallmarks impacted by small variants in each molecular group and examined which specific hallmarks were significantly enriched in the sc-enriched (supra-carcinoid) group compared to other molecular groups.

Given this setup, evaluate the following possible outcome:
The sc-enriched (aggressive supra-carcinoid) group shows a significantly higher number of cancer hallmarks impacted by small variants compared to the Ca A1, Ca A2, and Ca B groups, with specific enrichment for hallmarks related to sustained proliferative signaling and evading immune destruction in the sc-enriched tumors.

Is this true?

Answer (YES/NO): YES